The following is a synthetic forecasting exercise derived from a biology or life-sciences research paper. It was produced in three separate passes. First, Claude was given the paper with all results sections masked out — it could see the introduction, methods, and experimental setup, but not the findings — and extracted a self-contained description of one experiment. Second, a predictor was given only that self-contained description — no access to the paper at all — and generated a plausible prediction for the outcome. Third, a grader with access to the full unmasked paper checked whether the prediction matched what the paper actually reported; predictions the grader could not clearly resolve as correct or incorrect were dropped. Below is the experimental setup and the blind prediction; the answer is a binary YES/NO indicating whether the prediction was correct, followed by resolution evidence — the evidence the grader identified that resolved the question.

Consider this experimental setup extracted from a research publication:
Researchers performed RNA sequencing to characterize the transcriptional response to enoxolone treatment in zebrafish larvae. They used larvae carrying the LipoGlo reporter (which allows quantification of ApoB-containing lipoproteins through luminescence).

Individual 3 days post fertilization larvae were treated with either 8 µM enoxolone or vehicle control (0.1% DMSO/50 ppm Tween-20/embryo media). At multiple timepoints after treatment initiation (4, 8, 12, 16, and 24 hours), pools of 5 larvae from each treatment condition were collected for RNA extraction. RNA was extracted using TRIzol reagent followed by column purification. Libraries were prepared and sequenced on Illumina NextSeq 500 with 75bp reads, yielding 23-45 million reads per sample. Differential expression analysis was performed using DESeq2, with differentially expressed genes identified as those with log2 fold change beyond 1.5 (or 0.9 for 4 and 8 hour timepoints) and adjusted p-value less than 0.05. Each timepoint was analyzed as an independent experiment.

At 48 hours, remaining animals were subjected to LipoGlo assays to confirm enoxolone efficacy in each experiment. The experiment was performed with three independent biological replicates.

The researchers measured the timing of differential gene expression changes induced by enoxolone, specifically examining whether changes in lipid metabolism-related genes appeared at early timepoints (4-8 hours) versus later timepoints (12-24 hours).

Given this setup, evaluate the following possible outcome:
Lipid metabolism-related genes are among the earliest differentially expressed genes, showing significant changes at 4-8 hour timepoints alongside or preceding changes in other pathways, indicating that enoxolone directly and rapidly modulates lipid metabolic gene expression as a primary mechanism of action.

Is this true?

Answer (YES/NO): YES